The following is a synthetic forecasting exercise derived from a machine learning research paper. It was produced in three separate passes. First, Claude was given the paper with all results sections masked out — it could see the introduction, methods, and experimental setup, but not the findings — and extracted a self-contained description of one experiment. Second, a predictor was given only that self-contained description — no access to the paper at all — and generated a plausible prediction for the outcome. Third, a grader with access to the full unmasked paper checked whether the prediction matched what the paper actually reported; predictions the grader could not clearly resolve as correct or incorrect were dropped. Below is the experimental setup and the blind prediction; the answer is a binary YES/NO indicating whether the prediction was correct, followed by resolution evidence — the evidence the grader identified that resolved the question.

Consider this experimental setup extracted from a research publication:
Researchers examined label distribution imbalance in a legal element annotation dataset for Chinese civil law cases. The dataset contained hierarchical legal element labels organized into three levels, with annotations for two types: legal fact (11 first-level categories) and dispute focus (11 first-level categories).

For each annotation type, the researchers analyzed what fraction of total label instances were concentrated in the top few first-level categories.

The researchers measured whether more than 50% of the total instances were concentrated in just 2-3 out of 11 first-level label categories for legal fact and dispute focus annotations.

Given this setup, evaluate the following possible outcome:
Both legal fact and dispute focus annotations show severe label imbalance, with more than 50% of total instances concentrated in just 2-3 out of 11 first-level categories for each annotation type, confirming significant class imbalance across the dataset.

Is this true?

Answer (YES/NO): YES